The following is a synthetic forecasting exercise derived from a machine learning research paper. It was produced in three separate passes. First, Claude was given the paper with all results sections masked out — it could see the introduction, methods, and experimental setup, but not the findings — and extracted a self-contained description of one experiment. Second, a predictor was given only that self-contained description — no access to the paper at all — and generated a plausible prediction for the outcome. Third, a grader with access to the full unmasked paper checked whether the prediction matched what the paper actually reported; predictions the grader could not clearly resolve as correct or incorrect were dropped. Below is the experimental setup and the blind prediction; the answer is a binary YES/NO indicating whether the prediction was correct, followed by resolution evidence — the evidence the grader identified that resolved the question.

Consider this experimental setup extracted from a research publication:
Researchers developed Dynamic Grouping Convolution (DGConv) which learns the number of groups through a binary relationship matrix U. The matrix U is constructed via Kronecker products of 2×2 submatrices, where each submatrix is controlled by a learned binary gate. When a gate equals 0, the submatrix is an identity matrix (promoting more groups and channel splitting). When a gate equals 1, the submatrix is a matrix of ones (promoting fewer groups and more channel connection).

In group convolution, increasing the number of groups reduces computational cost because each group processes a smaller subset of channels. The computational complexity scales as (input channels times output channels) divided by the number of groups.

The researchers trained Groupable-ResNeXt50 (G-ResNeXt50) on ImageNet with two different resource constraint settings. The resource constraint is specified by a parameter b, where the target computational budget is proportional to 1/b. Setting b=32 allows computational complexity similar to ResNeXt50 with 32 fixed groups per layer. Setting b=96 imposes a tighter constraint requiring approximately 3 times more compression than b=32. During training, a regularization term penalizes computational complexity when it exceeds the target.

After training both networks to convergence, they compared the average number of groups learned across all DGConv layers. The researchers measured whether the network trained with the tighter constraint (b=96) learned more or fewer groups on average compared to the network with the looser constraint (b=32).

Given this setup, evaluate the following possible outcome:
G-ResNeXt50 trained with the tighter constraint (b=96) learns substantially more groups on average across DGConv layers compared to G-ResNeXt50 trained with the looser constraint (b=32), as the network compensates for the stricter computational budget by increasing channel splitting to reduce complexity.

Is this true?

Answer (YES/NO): YES